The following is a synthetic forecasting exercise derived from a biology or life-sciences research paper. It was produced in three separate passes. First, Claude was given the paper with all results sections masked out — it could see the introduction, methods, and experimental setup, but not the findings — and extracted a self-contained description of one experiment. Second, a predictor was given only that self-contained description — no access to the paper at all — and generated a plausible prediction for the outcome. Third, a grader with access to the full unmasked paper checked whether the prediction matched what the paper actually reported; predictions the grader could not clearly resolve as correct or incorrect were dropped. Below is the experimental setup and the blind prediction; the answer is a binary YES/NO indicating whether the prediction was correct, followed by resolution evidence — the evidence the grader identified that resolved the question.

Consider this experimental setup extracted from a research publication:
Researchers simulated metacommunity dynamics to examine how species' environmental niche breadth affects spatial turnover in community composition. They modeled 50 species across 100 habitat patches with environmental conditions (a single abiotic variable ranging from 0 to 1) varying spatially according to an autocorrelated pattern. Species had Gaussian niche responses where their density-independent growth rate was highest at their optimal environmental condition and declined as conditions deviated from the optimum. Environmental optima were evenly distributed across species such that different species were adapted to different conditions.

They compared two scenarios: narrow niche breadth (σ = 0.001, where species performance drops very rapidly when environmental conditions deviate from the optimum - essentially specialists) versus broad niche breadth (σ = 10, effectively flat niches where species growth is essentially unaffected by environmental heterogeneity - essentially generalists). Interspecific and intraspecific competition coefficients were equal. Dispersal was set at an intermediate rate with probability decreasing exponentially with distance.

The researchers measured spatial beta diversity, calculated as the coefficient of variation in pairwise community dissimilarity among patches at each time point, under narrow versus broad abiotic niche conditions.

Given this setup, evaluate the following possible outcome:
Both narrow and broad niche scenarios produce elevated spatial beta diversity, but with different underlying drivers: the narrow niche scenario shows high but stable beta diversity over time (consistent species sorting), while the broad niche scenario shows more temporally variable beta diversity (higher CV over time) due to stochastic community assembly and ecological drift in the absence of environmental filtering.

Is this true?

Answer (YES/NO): NO